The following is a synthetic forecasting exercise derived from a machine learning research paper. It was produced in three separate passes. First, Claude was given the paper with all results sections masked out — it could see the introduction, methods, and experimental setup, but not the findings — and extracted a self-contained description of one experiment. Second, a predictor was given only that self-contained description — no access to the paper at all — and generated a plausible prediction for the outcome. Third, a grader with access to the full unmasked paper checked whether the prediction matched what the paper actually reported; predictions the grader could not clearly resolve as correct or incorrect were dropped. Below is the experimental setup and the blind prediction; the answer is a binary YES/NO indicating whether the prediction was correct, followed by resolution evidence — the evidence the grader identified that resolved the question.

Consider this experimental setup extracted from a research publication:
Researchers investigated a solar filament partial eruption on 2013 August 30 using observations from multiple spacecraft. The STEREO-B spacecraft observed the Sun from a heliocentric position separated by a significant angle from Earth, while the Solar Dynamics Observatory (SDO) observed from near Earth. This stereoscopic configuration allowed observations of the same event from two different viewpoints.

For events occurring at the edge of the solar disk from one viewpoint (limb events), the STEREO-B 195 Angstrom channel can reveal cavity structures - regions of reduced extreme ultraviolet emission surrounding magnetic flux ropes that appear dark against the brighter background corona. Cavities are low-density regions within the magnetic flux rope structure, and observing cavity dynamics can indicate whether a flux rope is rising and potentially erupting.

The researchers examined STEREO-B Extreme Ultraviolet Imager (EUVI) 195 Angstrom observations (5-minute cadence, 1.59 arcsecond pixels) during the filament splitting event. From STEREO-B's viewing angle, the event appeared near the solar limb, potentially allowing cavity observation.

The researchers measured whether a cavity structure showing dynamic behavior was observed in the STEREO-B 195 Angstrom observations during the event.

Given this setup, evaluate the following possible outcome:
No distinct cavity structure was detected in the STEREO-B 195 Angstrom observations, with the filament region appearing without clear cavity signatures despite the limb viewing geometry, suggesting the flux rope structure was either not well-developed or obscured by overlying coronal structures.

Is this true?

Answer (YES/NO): NO